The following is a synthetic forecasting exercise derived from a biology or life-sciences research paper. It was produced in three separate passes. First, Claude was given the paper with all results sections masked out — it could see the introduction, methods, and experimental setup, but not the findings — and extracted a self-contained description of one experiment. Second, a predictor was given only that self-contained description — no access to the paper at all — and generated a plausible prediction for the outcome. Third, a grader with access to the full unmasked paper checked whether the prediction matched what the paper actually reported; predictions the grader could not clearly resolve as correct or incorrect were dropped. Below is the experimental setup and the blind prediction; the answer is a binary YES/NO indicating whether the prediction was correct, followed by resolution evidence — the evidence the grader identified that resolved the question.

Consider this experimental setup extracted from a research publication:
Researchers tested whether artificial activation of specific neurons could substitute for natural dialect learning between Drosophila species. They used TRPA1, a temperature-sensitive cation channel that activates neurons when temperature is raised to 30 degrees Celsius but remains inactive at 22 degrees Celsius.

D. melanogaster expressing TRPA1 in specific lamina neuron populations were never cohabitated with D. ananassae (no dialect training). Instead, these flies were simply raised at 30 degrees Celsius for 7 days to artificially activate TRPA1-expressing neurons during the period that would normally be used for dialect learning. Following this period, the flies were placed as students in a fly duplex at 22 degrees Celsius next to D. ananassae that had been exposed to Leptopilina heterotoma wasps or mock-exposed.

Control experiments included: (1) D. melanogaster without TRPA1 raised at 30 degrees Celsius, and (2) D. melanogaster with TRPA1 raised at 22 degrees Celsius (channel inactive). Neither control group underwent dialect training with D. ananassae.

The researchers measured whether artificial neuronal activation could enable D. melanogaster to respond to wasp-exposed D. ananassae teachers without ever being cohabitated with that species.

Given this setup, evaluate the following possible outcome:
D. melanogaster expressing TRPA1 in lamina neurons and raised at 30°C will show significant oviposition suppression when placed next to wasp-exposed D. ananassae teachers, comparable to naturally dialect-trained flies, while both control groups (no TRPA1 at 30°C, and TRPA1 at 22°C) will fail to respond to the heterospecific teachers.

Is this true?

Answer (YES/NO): NO